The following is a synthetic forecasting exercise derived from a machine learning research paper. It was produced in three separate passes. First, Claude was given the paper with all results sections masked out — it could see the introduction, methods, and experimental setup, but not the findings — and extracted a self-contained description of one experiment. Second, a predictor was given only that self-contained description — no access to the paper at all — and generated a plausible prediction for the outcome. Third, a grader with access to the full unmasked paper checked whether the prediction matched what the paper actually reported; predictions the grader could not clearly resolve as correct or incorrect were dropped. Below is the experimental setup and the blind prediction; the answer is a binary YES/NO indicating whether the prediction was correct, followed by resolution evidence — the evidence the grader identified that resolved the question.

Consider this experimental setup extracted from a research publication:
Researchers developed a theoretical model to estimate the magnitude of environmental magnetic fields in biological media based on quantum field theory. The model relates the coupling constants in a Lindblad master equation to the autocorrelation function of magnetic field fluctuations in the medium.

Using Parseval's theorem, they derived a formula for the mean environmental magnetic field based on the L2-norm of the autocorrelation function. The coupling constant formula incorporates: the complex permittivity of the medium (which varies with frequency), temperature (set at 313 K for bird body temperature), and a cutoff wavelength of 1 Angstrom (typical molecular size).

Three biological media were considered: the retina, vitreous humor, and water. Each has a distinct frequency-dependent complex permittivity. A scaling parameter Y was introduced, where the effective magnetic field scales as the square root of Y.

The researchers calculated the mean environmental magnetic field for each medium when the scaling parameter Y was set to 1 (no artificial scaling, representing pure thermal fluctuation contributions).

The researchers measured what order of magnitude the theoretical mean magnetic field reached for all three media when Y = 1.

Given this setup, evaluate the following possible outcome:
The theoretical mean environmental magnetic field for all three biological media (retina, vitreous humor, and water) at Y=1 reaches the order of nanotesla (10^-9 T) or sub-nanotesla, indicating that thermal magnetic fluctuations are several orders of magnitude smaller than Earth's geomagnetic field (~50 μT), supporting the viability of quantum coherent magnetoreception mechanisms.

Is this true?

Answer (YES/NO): YES